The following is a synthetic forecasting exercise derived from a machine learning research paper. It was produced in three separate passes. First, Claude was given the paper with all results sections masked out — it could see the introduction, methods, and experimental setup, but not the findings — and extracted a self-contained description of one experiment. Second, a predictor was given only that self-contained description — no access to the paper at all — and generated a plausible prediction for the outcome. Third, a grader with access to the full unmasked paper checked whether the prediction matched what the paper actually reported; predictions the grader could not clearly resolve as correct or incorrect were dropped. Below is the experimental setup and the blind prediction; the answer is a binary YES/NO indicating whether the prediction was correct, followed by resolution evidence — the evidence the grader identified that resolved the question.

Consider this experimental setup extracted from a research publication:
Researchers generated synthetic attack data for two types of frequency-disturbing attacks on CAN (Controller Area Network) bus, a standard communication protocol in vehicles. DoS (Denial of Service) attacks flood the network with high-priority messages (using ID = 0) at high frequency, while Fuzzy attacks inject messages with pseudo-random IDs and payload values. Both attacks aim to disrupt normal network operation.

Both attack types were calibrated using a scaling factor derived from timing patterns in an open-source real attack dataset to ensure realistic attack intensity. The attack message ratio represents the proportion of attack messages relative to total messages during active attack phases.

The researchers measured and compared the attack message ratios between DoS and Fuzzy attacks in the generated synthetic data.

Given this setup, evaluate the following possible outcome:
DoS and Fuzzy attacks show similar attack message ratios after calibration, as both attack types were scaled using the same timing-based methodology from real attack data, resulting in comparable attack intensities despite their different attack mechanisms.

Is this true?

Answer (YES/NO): NO